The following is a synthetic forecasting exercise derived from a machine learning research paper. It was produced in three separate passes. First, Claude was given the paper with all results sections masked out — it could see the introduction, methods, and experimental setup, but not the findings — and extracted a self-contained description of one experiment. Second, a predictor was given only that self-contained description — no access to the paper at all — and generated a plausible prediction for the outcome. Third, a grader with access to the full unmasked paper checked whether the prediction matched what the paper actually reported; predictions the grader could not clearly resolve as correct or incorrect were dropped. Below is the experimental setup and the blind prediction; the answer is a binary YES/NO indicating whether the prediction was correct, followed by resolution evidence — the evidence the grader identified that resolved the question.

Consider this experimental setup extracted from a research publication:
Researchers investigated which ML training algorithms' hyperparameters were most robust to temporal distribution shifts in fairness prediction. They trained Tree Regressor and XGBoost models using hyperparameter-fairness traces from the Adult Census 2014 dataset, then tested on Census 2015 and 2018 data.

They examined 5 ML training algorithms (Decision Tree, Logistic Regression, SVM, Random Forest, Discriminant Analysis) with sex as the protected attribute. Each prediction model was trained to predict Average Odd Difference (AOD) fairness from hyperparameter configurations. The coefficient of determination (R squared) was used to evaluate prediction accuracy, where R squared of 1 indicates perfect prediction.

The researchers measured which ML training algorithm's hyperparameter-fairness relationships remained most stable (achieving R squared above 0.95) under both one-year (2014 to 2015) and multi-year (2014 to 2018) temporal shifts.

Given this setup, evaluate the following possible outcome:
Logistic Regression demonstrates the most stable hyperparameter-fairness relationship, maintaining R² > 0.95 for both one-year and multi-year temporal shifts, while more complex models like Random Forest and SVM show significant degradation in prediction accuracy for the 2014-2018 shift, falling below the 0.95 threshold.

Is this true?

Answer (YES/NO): NO